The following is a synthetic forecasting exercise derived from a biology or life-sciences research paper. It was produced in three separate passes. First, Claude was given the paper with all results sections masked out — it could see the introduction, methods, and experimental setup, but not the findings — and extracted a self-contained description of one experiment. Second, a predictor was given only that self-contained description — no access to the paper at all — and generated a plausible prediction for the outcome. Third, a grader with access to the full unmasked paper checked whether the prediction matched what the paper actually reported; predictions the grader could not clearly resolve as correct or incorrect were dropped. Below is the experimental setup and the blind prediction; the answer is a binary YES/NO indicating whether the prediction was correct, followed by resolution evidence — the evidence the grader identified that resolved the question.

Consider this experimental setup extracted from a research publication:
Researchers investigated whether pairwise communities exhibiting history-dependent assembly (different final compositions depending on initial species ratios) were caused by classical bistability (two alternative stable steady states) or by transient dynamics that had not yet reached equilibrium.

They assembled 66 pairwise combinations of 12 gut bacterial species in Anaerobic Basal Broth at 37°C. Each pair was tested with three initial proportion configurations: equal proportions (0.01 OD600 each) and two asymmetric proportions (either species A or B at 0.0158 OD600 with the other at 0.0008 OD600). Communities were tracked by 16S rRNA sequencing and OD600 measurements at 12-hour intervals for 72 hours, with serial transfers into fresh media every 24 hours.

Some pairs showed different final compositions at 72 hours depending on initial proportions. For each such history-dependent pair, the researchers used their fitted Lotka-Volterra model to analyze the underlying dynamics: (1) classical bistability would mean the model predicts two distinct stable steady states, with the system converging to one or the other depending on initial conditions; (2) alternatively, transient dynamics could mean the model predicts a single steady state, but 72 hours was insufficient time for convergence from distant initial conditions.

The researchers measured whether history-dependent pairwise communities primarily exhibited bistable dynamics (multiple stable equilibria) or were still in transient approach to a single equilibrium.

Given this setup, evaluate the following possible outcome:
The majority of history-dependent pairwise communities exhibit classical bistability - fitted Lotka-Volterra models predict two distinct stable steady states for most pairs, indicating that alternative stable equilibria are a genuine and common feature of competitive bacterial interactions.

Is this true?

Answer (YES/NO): NO